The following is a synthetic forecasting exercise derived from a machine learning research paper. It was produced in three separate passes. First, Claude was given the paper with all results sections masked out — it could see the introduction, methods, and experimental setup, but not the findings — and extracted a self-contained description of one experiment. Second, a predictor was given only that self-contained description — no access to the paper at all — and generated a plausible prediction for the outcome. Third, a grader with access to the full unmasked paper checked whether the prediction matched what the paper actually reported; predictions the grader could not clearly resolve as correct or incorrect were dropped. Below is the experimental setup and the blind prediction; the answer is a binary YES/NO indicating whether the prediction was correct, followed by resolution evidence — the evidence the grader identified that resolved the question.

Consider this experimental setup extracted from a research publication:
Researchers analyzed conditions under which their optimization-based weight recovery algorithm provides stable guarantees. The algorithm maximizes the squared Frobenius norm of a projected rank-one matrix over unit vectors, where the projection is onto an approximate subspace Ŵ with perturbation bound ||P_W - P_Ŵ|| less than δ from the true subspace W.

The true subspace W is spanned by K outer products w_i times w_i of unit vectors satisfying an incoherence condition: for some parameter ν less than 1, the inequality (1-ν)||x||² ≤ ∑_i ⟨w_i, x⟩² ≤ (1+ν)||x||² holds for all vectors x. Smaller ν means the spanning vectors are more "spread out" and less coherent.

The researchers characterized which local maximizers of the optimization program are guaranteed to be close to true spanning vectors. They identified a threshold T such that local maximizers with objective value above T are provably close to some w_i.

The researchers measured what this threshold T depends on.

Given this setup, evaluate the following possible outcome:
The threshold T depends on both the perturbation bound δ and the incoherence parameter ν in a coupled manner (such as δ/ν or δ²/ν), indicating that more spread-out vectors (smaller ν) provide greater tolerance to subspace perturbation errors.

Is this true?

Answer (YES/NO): NO